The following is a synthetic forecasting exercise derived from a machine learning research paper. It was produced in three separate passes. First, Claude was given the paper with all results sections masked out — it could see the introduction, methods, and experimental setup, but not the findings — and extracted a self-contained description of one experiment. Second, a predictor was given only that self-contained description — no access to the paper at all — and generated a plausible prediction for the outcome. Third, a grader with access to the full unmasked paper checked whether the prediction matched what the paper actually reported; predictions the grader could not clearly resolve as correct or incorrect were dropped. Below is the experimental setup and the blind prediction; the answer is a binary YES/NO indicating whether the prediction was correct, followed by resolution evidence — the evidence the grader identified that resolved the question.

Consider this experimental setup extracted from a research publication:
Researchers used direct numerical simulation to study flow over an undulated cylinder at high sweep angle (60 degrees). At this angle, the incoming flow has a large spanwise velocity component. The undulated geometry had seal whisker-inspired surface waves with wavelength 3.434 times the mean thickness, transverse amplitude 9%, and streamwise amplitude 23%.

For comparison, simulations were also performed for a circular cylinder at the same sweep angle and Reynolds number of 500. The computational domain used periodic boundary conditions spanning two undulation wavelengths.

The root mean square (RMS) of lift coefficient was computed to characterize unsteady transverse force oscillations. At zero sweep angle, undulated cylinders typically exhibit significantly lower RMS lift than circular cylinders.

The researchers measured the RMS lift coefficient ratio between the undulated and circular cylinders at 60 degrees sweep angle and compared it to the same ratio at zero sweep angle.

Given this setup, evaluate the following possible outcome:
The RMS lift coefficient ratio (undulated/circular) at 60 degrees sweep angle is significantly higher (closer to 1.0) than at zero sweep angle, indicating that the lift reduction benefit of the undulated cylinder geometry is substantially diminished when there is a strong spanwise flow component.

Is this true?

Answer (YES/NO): YES